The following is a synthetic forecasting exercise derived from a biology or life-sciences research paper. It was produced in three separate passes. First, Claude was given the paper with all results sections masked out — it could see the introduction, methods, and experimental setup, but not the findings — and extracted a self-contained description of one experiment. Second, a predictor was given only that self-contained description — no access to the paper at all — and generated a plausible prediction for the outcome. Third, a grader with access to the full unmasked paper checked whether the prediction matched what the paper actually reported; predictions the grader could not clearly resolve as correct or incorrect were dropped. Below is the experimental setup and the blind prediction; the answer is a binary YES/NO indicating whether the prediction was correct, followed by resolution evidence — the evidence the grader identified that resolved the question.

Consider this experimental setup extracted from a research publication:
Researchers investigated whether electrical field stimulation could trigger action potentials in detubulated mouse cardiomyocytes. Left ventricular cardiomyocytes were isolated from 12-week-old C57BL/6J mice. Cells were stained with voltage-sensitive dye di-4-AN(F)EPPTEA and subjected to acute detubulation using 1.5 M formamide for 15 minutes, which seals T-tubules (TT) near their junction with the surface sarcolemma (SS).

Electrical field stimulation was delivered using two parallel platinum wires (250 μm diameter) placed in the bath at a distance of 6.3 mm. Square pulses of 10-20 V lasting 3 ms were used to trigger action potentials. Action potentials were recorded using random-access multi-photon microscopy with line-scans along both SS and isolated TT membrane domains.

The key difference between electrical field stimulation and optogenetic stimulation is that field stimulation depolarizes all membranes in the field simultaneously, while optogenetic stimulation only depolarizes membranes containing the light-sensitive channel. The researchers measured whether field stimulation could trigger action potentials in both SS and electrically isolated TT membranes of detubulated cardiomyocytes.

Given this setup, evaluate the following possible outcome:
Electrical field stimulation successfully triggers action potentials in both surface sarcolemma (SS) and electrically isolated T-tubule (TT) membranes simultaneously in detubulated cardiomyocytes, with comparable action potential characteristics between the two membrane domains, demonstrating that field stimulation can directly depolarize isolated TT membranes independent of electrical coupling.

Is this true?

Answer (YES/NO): NO